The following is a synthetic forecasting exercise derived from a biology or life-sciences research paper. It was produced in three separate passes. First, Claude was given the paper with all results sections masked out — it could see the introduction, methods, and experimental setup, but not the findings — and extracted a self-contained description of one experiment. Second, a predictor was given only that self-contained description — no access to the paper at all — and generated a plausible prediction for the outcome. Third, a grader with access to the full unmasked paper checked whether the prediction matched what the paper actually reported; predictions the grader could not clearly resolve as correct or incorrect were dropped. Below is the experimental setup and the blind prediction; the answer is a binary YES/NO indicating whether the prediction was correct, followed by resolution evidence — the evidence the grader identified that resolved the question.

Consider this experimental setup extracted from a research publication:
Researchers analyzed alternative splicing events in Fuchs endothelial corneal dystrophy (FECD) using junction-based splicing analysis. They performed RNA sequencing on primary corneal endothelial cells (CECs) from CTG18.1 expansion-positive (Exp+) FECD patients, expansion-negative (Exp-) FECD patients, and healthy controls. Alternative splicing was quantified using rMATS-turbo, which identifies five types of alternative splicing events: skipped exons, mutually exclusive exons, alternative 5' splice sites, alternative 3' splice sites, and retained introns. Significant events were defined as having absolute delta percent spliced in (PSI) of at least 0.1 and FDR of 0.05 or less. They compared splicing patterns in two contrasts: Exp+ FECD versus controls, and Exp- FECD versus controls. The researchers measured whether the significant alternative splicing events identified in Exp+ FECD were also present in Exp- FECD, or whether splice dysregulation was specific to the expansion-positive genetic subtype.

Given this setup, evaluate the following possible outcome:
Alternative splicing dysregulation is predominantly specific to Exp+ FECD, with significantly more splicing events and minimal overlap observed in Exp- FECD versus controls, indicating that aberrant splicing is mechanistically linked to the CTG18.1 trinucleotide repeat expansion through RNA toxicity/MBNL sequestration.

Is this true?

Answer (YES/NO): YES